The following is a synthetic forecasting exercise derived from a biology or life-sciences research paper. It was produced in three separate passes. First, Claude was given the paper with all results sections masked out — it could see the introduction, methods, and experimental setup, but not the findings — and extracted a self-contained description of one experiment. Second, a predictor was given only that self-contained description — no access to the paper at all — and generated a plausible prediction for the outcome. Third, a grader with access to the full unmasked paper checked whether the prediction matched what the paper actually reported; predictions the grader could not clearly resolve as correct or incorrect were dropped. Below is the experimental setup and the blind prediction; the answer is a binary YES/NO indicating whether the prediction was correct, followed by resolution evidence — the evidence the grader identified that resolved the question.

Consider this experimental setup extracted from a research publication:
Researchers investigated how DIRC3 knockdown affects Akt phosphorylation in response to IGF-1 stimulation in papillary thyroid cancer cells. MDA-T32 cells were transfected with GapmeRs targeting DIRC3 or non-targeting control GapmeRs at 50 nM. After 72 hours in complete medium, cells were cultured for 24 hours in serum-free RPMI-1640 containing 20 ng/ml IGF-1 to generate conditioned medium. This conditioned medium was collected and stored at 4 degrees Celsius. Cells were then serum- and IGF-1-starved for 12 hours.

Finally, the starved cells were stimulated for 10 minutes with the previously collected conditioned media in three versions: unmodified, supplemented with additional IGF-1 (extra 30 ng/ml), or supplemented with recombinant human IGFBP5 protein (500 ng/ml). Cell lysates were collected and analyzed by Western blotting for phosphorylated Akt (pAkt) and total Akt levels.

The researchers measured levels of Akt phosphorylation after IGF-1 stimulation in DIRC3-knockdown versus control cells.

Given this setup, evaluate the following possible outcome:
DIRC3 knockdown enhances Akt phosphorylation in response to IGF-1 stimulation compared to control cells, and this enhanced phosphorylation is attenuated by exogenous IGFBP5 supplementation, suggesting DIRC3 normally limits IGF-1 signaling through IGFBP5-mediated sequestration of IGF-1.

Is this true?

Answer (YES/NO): YES